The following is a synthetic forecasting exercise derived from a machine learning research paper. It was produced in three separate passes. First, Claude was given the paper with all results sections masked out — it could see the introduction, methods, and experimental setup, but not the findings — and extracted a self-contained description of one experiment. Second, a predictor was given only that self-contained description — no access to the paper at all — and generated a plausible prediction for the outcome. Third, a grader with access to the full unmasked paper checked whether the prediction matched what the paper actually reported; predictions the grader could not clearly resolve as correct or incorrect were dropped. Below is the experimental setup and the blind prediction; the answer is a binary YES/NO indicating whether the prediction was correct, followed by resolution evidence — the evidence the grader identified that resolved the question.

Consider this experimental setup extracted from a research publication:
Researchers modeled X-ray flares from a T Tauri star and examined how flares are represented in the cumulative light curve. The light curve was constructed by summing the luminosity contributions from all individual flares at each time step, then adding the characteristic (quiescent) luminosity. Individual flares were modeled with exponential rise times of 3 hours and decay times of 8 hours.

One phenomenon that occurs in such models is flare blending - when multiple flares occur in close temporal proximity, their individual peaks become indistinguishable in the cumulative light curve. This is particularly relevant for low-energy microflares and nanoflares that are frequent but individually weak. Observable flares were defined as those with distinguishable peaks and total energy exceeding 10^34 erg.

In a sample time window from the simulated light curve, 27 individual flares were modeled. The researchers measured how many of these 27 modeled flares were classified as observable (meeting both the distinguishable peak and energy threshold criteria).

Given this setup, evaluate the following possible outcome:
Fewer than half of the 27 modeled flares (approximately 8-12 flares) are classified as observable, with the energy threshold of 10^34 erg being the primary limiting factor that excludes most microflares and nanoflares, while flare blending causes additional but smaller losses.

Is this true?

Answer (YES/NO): NO